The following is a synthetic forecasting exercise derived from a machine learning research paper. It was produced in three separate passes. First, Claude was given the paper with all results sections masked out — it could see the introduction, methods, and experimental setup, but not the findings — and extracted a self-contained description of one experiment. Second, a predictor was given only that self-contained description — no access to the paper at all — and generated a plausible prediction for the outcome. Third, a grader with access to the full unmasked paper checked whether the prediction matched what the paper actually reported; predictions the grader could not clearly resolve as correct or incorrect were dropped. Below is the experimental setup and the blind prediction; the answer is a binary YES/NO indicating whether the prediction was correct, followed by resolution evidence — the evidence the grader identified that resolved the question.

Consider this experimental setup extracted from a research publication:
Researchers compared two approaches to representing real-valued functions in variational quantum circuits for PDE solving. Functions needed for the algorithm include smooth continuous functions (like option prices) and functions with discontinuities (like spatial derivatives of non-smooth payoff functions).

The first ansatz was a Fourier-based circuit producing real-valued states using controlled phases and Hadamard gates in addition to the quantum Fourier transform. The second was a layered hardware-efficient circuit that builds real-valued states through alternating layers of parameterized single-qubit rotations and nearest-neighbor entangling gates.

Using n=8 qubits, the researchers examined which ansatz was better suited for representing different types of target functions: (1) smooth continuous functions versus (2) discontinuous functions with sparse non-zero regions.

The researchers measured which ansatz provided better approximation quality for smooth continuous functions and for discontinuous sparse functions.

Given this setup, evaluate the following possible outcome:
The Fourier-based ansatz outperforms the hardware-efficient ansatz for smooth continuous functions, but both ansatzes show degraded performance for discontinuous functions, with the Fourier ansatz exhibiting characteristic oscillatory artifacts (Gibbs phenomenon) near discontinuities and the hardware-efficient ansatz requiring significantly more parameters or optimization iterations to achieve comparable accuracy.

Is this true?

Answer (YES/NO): NO